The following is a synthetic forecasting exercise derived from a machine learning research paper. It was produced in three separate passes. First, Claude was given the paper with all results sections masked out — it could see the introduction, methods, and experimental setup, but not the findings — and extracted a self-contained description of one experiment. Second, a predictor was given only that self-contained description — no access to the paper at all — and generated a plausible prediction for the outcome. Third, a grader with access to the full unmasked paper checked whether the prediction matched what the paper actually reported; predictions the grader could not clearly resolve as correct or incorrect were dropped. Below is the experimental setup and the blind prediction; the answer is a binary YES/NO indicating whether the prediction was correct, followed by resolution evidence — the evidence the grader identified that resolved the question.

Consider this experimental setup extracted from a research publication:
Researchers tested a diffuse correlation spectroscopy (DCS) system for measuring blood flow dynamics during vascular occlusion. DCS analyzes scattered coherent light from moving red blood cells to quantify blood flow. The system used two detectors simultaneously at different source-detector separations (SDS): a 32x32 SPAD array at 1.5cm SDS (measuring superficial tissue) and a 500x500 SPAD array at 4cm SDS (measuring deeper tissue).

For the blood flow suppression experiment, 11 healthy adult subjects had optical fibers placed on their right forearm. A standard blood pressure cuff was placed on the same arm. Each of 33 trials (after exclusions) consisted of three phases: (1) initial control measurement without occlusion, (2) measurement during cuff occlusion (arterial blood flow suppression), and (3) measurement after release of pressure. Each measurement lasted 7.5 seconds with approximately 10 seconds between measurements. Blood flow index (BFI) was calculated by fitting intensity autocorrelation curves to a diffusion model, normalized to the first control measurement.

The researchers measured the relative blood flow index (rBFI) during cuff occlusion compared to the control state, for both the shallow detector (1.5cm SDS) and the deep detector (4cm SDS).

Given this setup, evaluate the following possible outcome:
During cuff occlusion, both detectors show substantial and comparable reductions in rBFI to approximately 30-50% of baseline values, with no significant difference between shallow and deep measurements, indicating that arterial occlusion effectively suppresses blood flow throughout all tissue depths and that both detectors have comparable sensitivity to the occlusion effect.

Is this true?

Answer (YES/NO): NO